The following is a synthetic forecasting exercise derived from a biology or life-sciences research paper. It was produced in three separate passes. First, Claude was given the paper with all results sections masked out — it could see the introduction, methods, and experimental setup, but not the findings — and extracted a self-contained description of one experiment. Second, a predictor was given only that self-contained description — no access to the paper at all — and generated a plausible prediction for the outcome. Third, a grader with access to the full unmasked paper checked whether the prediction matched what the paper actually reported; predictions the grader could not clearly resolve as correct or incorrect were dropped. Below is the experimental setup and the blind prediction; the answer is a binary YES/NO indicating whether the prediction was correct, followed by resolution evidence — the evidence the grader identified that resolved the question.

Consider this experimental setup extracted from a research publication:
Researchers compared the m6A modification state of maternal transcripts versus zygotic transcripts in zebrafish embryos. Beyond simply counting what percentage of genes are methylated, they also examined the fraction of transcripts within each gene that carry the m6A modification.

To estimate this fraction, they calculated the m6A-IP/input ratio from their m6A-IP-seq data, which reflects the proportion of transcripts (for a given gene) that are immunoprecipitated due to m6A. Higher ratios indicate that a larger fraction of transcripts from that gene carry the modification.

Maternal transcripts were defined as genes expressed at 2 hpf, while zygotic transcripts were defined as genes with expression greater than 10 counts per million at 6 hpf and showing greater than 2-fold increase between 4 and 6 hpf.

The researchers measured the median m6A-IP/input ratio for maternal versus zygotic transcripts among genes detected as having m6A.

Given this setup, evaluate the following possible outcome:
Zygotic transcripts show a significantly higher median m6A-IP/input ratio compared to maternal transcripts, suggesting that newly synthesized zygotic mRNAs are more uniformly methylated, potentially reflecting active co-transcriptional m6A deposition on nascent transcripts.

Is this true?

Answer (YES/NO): YES